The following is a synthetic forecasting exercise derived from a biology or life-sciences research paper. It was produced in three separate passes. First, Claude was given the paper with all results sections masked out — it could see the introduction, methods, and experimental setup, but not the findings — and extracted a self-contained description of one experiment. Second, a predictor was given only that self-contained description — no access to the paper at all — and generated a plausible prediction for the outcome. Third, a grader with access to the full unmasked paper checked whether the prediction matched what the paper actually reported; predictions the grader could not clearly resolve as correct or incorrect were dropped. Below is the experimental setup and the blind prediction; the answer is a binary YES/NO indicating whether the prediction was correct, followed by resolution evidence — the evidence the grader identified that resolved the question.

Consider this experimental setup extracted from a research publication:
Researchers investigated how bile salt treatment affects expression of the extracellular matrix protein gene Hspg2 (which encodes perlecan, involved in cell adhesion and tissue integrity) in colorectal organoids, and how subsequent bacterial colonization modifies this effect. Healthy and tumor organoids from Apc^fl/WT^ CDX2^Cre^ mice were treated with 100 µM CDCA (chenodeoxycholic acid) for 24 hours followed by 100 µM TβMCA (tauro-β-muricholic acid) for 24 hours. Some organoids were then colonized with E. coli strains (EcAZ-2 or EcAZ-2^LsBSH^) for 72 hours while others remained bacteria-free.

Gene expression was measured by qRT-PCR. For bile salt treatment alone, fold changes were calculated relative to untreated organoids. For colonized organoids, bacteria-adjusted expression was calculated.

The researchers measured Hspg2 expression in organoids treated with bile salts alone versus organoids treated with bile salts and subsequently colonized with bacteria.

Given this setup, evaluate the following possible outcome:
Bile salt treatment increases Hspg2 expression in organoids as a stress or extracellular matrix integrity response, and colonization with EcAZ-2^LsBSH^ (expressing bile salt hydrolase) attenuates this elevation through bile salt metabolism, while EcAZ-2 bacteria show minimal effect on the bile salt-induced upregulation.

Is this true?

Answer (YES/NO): NO